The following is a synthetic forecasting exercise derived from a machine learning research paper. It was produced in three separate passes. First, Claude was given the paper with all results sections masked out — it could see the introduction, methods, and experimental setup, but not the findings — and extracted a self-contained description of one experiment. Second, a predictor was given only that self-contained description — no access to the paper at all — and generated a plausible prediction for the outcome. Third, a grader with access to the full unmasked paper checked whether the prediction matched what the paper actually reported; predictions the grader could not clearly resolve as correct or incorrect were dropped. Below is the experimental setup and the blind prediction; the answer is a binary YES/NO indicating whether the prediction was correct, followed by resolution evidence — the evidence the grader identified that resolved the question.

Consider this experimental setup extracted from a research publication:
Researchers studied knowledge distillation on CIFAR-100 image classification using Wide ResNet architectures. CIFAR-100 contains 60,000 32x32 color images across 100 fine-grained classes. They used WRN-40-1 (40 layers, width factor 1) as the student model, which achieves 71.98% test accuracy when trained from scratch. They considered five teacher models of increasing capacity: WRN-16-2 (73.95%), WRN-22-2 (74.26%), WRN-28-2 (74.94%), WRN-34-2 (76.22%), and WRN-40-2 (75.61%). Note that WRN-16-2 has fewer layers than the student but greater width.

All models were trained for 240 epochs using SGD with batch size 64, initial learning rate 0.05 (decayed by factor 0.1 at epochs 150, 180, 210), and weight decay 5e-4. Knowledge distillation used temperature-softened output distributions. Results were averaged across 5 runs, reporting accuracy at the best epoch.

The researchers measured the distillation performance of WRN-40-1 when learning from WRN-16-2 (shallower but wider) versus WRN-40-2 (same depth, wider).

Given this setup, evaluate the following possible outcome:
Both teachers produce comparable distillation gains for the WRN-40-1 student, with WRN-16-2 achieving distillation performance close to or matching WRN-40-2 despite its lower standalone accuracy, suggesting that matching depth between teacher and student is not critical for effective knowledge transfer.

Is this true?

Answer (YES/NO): YES